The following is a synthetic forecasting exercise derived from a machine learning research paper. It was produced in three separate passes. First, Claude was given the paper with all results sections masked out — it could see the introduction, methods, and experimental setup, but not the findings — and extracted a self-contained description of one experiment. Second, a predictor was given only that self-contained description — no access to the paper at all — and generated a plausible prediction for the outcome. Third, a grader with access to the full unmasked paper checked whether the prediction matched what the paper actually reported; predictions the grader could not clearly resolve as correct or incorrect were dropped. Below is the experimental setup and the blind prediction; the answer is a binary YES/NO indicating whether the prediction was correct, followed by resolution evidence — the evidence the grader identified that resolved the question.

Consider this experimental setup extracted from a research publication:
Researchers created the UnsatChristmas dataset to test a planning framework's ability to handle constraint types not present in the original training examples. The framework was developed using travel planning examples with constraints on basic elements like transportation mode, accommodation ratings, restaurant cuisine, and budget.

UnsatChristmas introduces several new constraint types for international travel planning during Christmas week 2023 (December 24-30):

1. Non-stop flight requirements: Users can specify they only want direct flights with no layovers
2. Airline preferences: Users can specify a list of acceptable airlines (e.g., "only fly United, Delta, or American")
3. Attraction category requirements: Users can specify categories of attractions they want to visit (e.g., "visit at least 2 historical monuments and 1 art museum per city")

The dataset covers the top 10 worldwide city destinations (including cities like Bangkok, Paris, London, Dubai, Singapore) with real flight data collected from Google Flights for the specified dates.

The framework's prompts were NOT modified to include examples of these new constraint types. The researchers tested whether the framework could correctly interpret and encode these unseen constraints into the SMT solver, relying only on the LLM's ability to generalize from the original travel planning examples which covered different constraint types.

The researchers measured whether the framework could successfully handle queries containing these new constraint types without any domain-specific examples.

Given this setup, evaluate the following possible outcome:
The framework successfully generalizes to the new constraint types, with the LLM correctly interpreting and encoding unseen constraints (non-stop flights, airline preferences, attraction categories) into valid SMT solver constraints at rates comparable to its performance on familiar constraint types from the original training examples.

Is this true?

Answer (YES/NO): NO